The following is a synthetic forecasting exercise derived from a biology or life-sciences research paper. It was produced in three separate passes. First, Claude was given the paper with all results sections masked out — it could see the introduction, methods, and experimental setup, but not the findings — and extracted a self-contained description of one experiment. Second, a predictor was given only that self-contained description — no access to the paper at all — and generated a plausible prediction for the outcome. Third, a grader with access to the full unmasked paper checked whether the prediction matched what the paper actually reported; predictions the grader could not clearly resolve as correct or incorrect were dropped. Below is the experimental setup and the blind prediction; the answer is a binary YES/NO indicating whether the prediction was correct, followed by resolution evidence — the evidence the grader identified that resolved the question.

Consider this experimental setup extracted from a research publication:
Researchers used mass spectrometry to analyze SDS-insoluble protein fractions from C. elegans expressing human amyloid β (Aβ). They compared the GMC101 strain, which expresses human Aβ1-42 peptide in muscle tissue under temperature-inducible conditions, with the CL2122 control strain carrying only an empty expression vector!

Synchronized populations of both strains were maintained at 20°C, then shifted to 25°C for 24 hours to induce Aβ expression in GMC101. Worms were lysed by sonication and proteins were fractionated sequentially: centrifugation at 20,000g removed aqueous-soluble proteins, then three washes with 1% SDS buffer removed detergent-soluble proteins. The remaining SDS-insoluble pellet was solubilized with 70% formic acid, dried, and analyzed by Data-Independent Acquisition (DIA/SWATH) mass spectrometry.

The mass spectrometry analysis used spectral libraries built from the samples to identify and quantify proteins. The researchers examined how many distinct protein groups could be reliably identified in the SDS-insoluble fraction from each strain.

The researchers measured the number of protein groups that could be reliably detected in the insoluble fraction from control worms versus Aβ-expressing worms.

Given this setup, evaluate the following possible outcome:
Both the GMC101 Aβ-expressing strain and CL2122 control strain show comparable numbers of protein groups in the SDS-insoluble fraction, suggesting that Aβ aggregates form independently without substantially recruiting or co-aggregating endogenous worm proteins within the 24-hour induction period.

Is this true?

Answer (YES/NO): NO